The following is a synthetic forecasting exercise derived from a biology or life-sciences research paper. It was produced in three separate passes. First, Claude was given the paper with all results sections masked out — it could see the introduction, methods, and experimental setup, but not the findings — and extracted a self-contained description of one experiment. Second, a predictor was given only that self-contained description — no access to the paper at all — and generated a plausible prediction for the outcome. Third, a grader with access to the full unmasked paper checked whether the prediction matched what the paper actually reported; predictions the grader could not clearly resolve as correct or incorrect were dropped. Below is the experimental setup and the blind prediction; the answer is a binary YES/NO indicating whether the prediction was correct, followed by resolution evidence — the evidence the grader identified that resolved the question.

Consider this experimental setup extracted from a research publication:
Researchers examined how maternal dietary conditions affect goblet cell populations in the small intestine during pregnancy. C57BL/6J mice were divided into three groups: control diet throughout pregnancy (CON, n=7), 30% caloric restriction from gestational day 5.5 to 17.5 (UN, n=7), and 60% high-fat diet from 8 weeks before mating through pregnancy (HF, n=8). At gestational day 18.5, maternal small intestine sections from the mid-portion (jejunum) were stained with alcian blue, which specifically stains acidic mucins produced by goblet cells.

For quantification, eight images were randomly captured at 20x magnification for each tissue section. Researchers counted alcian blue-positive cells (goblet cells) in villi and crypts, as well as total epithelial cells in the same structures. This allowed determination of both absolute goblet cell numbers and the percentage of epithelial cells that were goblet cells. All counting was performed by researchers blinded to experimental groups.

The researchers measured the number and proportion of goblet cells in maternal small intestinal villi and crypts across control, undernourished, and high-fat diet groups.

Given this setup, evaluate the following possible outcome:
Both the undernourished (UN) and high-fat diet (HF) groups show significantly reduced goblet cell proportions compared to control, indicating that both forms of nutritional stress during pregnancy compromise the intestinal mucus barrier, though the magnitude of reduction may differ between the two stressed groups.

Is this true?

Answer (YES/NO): NO